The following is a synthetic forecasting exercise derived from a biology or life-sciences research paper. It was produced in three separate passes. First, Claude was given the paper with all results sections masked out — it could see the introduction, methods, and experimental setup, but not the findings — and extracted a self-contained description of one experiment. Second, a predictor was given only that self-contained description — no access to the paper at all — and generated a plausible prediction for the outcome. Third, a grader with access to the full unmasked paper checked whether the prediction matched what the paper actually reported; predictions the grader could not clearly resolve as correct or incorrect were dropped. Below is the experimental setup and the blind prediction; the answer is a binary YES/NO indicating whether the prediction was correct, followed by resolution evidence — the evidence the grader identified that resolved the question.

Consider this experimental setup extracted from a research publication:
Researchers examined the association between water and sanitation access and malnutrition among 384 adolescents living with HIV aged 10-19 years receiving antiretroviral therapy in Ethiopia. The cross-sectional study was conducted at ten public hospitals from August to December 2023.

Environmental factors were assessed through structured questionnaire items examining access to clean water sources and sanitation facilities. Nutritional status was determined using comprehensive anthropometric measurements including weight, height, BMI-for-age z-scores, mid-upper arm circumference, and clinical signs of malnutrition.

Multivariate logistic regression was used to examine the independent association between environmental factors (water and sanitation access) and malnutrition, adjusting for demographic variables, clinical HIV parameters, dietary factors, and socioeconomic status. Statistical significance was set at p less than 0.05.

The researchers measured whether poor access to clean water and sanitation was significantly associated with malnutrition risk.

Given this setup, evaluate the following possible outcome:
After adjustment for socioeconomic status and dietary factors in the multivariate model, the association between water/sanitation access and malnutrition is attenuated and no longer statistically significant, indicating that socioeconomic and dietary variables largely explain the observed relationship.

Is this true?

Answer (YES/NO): NO